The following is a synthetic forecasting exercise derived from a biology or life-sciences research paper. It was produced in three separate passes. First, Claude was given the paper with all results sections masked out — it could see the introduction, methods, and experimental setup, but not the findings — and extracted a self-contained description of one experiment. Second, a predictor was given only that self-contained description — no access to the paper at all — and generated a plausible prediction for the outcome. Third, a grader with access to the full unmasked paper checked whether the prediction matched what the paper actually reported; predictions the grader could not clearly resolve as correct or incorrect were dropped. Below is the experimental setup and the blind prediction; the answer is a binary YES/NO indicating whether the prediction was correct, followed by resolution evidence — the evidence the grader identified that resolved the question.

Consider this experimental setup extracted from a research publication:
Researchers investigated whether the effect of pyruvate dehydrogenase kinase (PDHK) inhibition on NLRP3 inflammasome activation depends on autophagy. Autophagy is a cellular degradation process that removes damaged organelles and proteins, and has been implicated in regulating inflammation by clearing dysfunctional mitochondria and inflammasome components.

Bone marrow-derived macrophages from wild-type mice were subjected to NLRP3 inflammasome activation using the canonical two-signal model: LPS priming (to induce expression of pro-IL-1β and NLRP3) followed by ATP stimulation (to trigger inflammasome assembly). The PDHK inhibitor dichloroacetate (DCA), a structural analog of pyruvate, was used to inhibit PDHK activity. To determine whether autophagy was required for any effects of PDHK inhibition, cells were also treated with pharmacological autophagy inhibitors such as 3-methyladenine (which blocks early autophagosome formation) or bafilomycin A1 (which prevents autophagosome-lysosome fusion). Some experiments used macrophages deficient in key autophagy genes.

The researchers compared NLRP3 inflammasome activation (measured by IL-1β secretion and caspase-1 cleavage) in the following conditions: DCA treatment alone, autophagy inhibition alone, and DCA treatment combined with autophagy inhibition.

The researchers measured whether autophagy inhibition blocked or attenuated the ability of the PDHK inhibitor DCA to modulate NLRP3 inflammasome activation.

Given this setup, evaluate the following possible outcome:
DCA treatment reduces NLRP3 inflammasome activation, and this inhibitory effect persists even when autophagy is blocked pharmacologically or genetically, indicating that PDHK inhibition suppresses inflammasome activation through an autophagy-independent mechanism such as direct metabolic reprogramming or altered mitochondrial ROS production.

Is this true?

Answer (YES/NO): YES